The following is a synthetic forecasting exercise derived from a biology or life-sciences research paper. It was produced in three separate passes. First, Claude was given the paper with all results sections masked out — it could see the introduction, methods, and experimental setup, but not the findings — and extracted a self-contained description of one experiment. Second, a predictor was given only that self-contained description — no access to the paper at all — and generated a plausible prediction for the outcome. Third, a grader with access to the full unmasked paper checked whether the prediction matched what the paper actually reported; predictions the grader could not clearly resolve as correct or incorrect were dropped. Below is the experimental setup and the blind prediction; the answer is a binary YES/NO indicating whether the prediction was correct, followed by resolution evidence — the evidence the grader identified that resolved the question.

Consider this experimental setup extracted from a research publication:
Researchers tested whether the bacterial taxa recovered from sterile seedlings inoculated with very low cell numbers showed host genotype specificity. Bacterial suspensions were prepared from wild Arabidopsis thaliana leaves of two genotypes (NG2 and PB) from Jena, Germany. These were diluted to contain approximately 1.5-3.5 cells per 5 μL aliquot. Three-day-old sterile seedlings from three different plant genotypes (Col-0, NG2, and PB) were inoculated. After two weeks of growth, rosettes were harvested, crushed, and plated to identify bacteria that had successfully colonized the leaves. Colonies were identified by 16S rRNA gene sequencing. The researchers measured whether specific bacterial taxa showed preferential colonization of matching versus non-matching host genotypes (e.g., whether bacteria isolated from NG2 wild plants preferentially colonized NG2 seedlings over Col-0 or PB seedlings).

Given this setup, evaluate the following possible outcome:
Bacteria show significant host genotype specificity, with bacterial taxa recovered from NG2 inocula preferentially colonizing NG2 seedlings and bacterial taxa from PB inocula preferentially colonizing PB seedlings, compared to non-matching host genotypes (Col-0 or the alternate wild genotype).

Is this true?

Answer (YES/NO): NO